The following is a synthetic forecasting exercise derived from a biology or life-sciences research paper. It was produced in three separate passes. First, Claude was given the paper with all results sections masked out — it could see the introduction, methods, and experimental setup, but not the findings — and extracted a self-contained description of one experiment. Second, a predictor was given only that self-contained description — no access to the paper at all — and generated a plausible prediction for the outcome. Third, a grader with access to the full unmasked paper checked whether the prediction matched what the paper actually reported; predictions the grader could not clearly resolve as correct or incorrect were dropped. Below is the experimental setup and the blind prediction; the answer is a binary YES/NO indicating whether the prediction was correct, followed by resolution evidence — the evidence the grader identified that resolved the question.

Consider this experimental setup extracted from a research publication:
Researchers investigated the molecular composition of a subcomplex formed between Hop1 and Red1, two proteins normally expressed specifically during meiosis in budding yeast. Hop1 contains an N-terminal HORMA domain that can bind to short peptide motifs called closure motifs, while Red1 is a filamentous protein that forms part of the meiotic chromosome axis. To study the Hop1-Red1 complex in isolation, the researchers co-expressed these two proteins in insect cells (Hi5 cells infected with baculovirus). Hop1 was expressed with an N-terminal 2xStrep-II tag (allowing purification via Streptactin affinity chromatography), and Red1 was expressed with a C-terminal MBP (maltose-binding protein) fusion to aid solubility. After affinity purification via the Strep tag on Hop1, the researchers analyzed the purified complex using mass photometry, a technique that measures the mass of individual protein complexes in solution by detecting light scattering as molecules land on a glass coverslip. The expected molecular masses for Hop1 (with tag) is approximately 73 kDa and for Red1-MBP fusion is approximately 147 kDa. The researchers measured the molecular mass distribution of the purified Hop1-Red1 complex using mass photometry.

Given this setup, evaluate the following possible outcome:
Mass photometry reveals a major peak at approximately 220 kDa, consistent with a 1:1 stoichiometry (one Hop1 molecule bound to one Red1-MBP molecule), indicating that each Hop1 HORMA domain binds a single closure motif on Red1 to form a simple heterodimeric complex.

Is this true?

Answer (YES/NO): YES